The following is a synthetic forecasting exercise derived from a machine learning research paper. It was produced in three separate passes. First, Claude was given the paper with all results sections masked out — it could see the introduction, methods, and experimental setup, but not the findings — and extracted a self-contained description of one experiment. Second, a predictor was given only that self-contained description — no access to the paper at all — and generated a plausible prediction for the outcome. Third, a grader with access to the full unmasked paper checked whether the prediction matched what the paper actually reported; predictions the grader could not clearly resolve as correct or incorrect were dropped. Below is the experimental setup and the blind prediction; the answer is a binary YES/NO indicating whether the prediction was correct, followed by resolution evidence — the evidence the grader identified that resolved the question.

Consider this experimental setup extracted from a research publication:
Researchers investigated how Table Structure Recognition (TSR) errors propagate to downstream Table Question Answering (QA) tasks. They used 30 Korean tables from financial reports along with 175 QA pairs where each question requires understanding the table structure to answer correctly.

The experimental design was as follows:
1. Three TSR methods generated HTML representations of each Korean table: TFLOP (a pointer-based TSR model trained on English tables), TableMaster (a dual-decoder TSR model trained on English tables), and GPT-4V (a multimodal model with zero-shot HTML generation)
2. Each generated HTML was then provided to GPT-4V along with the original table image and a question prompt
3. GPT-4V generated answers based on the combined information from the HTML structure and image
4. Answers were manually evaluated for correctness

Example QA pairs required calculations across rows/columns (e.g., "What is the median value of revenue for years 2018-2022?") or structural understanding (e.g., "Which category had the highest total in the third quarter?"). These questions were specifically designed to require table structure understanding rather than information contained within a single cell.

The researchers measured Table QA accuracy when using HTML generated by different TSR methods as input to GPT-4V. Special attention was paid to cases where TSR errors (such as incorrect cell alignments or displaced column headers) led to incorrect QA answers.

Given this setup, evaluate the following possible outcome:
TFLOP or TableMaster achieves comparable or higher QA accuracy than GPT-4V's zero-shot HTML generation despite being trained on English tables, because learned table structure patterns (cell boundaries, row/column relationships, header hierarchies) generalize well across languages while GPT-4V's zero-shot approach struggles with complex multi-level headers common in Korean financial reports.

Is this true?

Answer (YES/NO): YES